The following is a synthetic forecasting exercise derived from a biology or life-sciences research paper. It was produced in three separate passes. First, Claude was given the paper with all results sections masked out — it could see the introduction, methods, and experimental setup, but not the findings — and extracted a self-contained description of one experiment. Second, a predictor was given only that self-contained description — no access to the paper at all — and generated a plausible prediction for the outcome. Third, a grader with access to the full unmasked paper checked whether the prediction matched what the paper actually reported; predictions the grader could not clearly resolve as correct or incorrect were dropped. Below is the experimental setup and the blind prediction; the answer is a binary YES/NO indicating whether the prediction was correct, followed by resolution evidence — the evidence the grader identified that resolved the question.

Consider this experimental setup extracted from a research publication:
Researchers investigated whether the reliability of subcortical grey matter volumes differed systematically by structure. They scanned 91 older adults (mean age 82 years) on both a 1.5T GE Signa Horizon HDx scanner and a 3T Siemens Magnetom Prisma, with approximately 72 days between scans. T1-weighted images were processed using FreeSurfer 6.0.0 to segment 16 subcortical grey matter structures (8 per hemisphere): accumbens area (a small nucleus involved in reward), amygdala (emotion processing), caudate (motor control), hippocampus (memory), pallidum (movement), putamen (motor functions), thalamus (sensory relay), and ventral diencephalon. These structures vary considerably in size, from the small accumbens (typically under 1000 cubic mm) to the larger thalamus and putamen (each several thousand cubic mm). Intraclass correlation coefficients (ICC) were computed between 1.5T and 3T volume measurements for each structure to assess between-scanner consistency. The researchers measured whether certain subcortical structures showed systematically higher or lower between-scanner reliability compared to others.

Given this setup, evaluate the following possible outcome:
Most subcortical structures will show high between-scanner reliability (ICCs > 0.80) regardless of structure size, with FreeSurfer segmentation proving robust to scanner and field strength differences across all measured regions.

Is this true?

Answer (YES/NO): NO